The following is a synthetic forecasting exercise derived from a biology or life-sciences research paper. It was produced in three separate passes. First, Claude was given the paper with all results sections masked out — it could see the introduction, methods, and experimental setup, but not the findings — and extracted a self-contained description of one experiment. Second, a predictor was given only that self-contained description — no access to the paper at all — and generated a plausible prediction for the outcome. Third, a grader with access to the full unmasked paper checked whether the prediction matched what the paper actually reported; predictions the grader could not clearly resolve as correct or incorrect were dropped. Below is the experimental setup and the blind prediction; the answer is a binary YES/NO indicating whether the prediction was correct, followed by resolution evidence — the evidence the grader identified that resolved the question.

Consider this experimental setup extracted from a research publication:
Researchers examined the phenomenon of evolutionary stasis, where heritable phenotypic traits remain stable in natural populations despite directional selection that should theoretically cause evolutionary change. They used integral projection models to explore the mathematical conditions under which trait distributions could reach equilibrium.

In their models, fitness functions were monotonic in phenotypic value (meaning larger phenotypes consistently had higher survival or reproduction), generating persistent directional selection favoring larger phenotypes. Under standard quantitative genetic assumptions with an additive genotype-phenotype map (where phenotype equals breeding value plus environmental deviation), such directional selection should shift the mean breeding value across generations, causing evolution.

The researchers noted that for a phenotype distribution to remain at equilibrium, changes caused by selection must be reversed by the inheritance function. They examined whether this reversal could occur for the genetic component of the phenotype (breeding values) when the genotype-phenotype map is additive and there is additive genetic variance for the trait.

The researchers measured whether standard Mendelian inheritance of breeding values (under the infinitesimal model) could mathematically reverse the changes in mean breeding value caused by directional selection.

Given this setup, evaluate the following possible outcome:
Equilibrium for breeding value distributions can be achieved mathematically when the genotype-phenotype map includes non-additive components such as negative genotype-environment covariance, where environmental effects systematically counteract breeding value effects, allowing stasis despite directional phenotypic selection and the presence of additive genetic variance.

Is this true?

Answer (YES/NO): NO